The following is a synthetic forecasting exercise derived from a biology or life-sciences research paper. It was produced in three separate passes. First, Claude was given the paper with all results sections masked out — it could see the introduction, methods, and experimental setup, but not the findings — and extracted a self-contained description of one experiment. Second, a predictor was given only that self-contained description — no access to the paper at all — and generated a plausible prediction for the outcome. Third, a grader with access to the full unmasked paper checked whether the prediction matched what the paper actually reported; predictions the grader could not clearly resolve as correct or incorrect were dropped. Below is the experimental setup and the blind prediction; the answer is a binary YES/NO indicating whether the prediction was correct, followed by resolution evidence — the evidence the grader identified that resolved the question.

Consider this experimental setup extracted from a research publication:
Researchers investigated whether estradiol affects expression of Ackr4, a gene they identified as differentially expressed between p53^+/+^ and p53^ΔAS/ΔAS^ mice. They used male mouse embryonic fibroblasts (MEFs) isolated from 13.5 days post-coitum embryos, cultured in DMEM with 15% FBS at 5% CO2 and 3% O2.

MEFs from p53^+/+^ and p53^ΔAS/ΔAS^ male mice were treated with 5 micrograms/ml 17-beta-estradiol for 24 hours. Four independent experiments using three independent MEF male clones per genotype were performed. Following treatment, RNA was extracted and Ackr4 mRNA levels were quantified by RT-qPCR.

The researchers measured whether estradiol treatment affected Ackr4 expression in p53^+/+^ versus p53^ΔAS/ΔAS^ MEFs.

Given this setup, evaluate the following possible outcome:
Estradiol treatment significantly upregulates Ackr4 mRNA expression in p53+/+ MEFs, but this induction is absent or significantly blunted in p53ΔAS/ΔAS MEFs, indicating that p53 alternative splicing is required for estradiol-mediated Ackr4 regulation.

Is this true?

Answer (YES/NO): NO